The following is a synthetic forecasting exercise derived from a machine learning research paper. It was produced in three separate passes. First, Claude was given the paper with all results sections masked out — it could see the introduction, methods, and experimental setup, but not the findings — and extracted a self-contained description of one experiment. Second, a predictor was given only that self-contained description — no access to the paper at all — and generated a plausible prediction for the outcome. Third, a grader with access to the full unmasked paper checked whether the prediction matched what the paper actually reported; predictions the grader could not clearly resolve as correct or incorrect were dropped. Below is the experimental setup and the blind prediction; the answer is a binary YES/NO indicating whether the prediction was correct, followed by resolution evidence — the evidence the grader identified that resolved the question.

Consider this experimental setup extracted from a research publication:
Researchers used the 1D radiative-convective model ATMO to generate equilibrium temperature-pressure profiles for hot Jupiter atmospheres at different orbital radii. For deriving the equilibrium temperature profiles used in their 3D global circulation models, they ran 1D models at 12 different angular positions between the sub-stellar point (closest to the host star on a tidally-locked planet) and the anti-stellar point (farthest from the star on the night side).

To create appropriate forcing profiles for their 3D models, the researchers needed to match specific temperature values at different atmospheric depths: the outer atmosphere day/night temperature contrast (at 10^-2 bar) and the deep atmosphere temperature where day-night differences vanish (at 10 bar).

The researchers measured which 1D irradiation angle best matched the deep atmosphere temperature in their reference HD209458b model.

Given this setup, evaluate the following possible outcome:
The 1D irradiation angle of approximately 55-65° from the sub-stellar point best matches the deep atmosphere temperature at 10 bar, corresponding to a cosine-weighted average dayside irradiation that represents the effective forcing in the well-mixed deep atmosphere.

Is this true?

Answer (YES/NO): NO